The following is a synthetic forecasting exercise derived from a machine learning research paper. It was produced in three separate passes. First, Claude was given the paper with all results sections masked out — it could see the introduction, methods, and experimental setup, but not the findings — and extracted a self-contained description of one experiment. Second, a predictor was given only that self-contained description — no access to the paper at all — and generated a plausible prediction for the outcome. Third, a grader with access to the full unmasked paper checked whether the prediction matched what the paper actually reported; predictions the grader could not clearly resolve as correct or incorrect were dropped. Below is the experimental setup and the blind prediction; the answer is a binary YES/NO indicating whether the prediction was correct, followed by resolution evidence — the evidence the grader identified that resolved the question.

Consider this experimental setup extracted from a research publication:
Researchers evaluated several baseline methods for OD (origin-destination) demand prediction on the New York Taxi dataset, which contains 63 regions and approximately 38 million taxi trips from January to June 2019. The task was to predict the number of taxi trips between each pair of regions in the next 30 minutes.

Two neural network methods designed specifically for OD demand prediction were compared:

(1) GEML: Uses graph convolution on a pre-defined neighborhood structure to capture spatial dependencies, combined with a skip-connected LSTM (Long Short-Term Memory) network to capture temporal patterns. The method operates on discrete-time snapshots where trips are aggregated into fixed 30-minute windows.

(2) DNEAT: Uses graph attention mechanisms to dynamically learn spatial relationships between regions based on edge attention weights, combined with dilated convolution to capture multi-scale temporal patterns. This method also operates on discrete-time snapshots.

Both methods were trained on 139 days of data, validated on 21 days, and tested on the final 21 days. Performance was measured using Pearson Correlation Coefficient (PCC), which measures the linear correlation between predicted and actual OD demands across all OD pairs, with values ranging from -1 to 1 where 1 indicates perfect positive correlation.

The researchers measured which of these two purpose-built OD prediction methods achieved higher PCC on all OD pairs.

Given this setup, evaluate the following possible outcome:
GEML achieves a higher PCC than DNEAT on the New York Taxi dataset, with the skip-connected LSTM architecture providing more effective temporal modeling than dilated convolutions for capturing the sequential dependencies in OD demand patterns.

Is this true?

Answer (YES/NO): YES